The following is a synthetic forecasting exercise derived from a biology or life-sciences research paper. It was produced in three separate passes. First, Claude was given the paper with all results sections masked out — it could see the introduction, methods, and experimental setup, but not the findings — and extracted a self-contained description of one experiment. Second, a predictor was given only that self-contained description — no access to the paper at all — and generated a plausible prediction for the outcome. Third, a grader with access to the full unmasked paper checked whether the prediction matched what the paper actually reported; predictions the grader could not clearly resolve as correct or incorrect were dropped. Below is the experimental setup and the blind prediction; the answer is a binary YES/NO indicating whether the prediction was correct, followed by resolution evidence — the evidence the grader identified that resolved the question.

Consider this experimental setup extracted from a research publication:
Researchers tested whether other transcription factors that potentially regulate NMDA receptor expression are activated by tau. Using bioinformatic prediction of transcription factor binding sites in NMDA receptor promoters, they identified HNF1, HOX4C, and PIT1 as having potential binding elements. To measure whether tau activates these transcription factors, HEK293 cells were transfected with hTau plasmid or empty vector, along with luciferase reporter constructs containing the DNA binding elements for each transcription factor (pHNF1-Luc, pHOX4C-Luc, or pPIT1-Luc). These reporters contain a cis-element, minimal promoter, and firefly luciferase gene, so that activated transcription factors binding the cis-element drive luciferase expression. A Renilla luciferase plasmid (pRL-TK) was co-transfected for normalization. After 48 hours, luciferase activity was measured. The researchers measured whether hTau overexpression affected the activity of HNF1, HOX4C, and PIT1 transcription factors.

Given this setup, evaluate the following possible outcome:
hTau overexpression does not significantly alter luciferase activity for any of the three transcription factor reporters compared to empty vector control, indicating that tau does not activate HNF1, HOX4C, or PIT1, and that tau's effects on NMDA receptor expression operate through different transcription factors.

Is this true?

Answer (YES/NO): YES